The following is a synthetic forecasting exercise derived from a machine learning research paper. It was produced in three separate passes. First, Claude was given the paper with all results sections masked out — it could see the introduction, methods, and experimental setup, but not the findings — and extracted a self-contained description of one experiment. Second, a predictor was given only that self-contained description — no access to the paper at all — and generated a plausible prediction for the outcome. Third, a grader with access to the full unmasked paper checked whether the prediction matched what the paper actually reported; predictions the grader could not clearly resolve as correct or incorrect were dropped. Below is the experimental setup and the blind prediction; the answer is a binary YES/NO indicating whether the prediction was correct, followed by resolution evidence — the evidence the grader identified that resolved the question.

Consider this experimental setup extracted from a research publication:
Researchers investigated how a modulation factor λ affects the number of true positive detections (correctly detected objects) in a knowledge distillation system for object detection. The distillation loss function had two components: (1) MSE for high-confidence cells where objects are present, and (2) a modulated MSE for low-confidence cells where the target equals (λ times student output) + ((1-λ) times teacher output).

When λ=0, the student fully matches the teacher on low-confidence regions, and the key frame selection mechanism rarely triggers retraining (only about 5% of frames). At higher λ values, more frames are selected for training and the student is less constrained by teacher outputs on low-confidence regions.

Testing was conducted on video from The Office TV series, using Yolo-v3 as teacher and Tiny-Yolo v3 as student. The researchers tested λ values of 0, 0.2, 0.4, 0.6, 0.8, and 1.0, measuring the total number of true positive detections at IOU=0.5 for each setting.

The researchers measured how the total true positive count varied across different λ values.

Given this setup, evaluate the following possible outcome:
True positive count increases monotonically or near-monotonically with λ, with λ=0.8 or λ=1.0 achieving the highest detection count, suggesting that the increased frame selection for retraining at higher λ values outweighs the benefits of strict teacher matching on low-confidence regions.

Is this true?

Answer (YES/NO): NO